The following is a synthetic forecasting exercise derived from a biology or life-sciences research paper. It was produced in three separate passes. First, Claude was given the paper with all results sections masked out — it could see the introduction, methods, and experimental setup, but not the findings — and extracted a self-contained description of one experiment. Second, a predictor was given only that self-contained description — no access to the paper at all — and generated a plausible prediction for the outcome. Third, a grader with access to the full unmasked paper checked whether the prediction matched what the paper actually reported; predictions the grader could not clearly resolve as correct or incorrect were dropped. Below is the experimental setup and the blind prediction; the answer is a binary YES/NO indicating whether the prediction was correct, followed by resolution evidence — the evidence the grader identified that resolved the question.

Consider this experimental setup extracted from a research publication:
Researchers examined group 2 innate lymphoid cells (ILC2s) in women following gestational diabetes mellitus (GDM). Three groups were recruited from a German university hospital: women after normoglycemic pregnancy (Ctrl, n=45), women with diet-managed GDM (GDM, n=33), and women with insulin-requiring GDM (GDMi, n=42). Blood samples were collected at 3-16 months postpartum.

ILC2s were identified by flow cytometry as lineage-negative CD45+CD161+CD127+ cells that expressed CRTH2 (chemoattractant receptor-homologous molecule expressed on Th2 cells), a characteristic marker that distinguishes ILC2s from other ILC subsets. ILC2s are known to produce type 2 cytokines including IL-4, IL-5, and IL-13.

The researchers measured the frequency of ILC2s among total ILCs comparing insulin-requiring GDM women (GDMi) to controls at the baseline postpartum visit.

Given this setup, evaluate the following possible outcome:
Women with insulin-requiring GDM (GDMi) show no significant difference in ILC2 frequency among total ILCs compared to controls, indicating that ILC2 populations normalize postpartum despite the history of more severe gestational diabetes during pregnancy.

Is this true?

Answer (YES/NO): YES